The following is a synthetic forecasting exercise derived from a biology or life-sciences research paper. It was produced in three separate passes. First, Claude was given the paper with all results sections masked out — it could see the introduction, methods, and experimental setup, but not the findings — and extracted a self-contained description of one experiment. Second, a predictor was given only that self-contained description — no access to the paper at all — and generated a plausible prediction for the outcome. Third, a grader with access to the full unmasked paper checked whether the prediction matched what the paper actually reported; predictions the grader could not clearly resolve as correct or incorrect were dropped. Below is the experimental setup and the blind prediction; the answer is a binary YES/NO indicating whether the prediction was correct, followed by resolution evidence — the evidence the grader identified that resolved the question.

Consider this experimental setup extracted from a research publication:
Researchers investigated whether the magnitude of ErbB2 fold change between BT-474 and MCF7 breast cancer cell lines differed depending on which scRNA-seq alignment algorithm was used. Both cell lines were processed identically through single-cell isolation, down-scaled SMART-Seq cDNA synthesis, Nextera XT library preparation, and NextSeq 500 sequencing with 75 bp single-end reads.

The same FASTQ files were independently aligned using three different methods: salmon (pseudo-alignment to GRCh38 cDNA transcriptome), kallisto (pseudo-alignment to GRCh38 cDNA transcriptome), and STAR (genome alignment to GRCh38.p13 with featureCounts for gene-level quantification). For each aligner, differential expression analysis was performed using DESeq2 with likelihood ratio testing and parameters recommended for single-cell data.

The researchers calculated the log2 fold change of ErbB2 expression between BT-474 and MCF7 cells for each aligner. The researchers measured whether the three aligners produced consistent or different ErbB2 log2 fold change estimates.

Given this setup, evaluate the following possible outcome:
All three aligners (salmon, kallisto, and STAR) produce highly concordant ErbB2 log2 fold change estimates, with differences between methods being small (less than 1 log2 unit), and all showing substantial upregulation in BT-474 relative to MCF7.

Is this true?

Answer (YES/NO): YES